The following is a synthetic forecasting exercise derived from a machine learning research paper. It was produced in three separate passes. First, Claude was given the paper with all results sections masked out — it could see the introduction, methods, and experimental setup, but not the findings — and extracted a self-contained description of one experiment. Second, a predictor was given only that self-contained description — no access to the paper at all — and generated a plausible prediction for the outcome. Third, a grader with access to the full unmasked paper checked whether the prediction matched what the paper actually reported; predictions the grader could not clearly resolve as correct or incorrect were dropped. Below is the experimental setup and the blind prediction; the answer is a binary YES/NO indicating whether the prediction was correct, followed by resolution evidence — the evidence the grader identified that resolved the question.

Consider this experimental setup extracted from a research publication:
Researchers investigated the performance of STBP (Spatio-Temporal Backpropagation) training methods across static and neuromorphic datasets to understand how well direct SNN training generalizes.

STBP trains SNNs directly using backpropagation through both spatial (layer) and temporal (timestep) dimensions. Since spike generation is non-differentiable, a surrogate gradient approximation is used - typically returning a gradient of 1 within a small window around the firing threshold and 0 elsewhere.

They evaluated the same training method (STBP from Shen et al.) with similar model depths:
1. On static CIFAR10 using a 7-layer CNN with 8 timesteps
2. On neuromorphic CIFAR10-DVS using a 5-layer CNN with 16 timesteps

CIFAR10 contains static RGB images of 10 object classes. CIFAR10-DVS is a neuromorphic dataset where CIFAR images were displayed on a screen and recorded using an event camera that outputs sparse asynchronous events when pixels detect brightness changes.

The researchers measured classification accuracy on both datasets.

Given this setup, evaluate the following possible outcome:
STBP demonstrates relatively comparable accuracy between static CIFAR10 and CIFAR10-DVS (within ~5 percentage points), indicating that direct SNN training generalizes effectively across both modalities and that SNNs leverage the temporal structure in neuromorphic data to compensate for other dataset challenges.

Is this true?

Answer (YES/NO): NO